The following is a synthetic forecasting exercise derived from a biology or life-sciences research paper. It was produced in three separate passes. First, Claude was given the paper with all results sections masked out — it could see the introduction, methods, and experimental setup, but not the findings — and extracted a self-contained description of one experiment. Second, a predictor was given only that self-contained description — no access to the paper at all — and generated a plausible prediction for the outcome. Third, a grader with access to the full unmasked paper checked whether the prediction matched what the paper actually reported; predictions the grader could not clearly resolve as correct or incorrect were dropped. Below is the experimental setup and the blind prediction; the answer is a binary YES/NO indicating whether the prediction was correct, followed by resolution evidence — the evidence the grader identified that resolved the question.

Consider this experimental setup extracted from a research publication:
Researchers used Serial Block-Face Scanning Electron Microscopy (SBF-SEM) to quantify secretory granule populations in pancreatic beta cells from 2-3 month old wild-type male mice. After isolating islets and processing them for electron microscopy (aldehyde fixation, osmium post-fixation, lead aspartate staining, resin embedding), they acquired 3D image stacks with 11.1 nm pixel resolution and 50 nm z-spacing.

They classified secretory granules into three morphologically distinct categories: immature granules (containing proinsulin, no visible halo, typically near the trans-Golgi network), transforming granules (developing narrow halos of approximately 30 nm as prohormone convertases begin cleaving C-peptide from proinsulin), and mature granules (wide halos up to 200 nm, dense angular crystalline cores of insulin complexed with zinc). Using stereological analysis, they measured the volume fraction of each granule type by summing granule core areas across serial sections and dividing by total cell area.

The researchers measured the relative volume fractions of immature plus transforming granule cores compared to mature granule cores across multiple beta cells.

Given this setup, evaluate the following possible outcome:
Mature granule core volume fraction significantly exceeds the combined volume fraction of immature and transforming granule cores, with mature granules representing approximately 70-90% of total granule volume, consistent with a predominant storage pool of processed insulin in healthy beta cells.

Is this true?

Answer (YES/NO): YES